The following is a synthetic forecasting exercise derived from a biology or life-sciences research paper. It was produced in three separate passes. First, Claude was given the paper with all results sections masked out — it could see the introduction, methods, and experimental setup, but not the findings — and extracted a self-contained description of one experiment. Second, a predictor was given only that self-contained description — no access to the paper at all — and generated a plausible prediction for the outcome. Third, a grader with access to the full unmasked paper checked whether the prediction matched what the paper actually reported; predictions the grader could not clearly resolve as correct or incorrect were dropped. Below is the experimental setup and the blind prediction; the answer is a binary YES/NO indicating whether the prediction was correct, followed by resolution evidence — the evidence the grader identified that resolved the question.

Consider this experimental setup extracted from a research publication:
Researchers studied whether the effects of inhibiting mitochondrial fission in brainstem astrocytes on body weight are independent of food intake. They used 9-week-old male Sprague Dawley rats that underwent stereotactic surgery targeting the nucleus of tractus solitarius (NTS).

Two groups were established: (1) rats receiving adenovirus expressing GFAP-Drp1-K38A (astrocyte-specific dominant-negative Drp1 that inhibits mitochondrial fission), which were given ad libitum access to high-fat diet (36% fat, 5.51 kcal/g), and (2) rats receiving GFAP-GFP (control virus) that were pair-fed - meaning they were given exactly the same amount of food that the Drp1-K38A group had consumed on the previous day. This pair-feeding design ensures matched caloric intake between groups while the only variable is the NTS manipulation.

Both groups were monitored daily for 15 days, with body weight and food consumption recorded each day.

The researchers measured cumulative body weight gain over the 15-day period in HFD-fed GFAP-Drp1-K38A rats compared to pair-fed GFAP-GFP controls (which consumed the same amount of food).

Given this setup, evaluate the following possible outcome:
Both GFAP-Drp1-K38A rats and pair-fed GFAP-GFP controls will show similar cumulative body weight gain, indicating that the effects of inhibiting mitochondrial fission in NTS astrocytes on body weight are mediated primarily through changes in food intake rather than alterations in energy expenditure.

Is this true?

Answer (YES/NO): NO